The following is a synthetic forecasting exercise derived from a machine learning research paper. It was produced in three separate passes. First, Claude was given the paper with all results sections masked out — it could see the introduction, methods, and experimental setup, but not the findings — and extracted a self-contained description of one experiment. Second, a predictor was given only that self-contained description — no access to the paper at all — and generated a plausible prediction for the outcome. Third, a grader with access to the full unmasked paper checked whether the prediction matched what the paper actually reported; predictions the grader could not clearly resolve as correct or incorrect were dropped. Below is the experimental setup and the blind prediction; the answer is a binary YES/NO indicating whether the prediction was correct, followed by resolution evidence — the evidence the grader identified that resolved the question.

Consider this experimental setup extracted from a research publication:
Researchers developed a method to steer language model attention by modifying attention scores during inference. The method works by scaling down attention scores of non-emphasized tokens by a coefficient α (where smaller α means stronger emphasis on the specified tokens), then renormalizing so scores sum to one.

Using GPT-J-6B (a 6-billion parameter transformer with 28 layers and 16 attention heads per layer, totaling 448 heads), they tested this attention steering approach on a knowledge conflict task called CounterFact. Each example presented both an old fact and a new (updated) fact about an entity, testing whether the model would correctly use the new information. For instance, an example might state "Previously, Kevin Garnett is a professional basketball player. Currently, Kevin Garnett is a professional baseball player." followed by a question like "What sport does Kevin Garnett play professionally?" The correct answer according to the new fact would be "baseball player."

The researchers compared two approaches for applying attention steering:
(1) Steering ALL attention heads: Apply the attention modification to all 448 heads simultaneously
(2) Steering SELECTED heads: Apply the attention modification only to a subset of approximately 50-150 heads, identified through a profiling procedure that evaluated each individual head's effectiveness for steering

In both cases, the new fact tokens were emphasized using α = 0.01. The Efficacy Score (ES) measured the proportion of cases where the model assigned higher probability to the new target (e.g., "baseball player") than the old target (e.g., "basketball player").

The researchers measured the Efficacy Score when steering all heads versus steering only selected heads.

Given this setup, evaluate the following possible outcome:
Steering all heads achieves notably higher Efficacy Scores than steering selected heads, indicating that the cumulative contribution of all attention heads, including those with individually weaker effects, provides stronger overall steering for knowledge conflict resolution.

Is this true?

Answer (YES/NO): NO